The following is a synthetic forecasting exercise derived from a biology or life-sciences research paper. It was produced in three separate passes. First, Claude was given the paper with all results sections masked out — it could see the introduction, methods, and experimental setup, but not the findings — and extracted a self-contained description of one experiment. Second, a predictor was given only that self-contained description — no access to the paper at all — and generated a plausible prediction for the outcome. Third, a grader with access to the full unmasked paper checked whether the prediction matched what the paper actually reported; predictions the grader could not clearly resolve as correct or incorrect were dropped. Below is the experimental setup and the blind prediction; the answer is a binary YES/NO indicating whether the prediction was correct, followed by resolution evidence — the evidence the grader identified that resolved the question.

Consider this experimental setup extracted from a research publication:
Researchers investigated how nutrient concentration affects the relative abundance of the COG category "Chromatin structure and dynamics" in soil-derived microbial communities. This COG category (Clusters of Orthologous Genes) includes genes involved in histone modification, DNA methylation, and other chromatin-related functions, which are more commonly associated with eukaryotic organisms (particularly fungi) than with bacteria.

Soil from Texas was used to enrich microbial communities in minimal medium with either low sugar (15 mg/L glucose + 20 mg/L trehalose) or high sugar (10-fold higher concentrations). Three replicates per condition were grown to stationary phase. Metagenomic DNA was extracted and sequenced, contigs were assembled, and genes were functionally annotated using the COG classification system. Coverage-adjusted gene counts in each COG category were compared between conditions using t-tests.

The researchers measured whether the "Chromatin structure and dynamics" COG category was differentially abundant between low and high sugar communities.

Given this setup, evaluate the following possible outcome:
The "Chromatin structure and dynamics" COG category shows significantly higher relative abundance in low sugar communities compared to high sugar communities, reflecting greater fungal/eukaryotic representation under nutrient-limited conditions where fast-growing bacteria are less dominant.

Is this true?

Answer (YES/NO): NO